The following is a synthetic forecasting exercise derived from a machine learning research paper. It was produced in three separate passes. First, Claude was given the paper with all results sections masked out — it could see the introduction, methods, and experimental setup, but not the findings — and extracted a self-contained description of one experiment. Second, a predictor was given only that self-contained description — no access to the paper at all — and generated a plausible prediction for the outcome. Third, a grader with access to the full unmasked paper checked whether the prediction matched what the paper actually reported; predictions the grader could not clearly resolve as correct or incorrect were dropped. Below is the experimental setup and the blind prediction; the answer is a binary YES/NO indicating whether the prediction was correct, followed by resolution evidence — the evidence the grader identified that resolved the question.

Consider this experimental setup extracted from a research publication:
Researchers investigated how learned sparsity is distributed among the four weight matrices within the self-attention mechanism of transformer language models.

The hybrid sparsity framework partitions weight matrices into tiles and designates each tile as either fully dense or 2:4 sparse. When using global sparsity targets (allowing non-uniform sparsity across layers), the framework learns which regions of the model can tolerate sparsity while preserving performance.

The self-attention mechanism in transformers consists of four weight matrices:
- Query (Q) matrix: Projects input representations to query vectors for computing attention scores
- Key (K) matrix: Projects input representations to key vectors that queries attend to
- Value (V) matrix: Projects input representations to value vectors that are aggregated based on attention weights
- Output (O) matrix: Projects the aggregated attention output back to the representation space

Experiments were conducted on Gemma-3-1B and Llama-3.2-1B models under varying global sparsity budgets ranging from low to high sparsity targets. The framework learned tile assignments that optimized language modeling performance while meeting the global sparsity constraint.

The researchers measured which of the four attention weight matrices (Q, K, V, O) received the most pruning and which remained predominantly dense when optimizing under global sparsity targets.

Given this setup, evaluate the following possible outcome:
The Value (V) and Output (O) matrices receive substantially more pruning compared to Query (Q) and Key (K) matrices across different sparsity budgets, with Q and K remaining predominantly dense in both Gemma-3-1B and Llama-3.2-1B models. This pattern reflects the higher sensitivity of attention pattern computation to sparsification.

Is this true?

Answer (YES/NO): NO